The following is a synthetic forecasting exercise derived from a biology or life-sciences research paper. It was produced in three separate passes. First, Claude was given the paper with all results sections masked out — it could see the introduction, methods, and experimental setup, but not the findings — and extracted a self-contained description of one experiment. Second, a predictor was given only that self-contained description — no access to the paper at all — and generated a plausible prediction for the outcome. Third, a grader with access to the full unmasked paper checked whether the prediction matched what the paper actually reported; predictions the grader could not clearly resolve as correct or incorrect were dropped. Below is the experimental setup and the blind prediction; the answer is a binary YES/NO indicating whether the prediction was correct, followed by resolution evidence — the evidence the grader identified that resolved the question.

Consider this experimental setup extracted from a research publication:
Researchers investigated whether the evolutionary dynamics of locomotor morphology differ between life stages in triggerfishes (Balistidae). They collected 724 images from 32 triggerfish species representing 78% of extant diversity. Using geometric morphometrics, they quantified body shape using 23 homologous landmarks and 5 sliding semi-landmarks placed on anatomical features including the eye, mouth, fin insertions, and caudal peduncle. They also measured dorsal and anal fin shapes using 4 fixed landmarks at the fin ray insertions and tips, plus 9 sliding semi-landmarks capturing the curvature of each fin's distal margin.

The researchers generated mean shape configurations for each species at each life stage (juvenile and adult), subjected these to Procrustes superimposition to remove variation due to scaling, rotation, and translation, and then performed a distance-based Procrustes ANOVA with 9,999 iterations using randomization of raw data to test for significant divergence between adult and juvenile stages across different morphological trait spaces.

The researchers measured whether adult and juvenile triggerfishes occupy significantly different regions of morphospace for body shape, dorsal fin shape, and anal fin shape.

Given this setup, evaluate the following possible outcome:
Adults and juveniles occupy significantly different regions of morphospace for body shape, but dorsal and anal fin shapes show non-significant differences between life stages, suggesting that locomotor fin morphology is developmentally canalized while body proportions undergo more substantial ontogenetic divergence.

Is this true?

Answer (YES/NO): NO